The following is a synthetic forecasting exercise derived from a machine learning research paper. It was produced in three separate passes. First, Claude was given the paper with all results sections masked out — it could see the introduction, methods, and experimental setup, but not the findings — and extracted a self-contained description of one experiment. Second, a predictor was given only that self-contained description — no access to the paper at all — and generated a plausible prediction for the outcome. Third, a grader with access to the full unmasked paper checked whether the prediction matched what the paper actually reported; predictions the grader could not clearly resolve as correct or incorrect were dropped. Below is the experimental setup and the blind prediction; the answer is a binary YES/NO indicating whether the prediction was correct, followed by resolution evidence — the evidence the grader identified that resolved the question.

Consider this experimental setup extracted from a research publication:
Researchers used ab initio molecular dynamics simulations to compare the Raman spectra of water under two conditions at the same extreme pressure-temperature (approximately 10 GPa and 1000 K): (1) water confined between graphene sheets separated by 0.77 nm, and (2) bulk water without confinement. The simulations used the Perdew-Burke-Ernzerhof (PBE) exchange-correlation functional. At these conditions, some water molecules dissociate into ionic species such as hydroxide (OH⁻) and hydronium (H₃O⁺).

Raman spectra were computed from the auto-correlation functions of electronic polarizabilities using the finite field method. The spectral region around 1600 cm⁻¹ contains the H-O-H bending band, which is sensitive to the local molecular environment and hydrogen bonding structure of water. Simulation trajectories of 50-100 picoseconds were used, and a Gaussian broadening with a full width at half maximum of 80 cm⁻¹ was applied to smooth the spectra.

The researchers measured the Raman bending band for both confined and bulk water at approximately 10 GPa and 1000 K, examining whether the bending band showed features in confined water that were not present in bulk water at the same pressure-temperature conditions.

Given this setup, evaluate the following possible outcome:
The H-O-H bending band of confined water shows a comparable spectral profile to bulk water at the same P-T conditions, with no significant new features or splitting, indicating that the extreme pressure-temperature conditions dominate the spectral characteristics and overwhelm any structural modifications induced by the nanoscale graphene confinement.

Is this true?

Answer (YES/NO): NO